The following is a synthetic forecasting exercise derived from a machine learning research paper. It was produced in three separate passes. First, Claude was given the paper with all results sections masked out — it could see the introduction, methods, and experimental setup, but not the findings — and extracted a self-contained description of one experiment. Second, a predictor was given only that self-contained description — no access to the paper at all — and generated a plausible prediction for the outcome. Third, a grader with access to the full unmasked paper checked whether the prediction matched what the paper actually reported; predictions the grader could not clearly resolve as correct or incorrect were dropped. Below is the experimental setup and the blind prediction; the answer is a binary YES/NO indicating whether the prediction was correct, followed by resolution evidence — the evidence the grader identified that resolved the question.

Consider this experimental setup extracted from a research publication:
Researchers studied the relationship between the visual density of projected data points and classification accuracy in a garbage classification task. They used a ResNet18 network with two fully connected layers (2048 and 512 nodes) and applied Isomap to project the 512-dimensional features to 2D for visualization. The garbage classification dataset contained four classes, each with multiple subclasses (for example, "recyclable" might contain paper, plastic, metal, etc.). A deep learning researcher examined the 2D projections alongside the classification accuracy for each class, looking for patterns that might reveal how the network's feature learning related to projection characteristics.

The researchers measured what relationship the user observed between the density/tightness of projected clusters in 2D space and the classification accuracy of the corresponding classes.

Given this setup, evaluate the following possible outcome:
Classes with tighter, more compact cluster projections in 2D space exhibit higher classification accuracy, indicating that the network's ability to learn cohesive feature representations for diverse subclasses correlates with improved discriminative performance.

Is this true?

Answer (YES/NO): YES